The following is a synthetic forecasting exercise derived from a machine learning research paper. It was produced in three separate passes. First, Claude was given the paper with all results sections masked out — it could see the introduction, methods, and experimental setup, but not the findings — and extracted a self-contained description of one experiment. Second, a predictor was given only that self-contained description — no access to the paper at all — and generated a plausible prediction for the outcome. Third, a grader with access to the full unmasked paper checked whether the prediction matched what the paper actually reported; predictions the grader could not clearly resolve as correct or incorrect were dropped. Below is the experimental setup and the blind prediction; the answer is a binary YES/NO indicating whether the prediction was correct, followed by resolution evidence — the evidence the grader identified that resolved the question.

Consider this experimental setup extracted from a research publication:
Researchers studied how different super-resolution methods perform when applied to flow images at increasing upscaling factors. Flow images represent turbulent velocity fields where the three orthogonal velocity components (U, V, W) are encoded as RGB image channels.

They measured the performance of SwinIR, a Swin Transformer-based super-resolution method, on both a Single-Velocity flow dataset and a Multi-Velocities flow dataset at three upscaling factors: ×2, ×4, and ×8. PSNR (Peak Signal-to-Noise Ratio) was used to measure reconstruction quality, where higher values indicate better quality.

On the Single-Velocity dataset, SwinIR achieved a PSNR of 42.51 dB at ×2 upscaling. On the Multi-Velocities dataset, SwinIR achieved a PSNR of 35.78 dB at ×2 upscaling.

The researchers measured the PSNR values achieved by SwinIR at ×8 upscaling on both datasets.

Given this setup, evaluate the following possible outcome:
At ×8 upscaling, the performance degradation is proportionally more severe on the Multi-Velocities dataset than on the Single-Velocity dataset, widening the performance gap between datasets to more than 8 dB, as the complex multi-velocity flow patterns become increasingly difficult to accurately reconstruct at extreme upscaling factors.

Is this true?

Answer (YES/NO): NO